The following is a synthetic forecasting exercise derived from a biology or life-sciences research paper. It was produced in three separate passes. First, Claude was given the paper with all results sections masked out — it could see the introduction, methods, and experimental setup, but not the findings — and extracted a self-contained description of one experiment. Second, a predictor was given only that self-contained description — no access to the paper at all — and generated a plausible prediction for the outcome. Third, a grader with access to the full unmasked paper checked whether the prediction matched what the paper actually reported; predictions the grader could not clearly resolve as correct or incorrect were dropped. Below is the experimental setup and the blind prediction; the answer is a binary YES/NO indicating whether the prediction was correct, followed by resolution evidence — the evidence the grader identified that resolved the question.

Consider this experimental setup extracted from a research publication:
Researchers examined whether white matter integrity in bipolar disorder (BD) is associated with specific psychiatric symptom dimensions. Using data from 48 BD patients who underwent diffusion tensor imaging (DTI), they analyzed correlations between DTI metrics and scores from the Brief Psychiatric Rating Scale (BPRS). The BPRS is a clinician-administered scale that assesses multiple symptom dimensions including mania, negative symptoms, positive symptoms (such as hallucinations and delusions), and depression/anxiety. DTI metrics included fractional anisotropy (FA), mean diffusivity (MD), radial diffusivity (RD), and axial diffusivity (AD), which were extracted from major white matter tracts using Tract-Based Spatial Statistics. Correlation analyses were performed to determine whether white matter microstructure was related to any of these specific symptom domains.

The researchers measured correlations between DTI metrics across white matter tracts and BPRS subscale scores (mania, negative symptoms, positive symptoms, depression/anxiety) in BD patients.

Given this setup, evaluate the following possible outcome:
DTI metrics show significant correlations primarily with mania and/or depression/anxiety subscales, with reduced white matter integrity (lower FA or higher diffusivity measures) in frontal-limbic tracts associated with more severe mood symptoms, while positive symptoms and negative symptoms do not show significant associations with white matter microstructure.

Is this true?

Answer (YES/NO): NO